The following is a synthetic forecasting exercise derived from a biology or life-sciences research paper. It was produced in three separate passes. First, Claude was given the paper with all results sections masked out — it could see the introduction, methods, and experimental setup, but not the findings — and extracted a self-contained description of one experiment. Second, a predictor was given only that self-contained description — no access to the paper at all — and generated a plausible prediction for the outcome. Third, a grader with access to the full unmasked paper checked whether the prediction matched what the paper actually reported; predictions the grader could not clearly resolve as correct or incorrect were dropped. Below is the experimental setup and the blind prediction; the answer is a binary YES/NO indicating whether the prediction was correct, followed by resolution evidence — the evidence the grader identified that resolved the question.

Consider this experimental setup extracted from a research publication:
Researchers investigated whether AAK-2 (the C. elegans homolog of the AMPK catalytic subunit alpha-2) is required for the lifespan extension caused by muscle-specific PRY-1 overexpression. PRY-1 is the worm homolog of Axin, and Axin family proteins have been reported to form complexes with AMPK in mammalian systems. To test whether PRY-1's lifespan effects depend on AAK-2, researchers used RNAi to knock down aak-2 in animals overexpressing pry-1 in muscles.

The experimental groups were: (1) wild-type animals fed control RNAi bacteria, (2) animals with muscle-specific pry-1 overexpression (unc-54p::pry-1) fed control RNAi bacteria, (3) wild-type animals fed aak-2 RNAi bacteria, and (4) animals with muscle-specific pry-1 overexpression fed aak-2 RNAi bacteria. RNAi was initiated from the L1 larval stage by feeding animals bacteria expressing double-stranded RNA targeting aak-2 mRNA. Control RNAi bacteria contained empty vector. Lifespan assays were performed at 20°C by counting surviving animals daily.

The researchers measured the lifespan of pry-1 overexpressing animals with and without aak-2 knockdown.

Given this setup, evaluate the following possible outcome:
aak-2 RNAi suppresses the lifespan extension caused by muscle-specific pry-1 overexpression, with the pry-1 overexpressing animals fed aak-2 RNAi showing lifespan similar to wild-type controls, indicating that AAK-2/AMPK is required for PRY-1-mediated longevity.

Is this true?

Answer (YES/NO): YES